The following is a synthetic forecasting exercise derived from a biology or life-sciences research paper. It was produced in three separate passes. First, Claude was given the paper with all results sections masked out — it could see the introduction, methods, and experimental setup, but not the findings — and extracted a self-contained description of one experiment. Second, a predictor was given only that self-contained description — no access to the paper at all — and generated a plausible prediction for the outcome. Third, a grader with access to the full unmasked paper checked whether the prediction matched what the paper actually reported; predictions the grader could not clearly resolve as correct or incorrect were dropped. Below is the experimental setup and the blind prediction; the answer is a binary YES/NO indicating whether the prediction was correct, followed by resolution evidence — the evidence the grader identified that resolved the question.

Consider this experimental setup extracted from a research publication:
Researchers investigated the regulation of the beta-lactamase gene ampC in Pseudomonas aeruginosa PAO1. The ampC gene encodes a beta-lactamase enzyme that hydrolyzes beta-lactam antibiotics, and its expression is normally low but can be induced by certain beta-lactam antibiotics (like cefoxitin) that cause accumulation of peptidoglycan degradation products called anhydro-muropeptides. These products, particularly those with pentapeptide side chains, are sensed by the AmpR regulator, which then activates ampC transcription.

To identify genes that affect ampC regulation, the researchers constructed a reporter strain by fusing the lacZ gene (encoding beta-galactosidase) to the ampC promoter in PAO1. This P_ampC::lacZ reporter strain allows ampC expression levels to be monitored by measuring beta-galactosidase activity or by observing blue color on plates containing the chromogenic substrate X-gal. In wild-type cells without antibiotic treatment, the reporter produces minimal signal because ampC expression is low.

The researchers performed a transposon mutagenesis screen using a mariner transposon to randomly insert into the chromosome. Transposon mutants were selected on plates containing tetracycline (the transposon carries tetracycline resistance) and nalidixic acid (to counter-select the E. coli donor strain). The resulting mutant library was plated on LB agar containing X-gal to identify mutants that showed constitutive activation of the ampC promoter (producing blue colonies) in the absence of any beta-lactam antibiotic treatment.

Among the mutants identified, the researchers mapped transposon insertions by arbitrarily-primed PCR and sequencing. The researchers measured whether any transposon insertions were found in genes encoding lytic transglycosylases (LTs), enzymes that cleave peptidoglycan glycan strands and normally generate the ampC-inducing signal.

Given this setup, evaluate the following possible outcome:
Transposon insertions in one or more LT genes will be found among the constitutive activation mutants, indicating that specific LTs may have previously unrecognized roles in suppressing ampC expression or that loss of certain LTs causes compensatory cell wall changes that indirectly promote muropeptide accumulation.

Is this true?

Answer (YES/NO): YES